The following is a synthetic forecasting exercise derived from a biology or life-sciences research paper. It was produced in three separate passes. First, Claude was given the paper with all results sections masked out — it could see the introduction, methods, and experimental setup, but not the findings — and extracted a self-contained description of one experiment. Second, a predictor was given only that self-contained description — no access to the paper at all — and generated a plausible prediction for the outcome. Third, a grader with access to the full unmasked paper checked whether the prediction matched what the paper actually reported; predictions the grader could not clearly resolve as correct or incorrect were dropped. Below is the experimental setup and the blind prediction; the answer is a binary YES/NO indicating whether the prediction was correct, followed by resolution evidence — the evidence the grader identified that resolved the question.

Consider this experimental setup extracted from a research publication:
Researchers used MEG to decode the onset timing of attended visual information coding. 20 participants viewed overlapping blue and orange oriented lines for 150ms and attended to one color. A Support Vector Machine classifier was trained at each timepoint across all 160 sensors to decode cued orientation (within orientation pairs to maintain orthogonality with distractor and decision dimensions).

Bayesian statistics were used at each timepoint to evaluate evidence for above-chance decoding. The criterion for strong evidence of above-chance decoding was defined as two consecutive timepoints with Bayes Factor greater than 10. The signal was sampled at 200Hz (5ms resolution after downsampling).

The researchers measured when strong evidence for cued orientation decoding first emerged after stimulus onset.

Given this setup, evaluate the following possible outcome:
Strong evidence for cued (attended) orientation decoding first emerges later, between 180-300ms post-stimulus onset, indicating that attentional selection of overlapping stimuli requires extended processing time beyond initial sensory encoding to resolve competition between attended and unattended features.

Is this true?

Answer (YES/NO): NO